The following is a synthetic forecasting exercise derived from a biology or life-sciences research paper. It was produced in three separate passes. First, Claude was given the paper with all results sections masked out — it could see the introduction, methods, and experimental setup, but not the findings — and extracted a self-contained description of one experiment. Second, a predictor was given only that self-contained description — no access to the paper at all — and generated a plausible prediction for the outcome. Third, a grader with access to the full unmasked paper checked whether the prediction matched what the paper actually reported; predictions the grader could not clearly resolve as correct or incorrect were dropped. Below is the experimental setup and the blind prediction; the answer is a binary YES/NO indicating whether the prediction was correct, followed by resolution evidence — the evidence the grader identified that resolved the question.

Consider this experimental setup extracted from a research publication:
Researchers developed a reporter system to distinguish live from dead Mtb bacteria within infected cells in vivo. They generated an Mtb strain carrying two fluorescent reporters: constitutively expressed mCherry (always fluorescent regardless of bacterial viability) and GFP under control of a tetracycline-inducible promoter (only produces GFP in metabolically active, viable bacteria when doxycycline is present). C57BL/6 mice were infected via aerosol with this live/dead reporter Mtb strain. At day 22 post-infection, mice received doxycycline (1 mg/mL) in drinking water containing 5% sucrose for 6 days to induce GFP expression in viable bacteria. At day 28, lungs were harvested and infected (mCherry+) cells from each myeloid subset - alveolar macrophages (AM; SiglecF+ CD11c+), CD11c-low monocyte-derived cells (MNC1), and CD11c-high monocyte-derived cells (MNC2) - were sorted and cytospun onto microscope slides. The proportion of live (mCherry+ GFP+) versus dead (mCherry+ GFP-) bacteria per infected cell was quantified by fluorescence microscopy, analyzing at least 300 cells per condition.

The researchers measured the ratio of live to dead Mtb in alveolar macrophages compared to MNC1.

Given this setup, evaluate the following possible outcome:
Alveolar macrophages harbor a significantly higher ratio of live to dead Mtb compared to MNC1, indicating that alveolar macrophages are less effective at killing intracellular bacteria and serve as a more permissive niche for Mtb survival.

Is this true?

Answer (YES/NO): NO